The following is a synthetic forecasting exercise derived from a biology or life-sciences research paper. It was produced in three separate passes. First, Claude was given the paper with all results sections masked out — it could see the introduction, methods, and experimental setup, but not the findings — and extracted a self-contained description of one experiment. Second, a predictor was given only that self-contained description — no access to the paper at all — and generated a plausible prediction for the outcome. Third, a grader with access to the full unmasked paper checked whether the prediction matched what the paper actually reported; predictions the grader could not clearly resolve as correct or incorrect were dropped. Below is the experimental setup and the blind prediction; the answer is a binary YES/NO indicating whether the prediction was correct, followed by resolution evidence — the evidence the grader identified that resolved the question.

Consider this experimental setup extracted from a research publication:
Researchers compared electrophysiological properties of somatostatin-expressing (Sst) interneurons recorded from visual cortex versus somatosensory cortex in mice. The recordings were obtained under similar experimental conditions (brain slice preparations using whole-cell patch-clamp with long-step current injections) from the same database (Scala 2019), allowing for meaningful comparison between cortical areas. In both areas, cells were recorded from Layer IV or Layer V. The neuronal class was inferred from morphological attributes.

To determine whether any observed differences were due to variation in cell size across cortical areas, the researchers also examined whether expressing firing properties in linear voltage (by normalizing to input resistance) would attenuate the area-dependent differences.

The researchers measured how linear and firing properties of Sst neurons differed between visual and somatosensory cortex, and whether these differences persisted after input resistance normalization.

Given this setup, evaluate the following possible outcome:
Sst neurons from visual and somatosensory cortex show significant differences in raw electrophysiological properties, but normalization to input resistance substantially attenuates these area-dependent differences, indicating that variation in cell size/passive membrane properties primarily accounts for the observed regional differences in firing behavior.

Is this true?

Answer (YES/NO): NO